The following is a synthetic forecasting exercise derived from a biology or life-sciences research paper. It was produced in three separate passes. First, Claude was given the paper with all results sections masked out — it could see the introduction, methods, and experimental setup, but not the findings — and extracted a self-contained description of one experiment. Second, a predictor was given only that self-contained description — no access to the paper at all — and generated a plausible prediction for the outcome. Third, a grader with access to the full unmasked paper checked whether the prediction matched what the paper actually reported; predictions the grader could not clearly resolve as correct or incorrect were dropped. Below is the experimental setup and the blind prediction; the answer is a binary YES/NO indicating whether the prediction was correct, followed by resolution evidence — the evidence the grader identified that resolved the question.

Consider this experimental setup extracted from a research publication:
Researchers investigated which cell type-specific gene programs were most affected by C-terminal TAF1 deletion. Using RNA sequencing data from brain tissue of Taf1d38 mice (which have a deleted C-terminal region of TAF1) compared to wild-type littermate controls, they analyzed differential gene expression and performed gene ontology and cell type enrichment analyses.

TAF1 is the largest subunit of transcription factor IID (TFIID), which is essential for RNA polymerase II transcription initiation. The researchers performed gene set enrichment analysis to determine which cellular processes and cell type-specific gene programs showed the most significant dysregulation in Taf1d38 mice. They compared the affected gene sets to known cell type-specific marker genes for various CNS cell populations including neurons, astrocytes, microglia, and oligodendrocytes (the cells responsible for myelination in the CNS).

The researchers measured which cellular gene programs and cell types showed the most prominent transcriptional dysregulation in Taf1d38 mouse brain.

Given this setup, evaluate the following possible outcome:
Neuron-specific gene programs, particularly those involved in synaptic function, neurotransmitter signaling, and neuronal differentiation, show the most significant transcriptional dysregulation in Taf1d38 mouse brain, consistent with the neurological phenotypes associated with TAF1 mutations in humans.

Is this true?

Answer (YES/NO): NO